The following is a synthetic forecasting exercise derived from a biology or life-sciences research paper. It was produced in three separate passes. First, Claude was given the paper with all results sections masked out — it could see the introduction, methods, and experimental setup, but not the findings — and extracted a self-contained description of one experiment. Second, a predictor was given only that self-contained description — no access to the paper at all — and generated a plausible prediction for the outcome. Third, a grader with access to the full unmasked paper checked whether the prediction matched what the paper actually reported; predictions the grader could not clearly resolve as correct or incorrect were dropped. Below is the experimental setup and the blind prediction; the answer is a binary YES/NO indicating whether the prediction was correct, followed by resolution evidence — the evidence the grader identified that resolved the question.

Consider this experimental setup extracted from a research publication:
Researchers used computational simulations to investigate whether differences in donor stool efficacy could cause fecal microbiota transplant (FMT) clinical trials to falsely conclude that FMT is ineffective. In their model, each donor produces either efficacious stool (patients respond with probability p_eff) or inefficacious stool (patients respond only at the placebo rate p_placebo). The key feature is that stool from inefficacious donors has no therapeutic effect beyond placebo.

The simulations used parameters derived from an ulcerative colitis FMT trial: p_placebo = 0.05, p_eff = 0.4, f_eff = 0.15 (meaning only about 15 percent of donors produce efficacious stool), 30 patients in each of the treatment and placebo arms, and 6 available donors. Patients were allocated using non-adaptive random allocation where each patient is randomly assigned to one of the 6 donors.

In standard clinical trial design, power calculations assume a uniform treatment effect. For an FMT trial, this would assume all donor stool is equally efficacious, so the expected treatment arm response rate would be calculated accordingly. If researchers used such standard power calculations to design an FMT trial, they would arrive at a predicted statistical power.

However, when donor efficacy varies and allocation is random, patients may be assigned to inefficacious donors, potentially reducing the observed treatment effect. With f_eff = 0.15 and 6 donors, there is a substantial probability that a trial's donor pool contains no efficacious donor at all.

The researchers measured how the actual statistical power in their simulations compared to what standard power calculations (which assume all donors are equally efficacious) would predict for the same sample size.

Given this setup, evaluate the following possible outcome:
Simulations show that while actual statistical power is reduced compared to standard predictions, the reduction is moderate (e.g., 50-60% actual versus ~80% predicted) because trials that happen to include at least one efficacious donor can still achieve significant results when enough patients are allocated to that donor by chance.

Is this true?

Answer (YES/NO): NO